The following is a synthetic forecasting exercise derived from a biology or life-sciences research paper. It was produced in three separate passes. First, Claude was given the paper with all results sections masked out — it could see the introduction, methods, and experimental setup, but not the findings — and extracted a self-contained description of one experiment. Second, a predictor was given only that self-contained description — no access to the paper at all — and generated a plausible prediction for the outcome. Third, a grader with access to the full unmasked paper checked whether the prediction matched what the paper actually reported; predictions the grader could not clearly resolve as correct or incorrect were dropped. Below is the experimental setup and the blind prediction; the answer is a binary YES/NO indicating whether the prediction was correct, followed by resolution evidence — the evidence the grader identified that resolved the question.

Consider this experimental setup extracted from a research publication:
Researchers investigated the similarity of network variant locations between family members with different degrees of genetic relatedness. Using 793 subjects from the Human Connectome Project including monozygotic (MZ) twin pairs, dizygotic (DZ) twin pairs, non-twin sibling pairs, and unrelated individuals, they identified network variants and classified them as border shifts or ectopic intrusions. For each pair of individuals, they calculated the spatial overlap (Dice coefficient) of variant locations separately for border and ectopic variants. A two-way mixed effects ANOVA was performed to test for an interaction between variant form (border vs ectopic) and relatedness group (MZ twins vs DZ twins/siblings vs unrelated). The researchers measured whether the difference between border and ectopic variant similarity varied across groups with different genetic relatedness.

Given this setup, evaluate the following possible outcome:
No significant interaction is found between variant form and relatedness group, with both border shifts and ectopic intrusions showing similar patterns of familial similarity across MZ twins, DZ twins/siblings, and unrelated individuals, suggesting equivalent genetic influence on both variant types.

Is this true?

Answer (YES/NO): NO